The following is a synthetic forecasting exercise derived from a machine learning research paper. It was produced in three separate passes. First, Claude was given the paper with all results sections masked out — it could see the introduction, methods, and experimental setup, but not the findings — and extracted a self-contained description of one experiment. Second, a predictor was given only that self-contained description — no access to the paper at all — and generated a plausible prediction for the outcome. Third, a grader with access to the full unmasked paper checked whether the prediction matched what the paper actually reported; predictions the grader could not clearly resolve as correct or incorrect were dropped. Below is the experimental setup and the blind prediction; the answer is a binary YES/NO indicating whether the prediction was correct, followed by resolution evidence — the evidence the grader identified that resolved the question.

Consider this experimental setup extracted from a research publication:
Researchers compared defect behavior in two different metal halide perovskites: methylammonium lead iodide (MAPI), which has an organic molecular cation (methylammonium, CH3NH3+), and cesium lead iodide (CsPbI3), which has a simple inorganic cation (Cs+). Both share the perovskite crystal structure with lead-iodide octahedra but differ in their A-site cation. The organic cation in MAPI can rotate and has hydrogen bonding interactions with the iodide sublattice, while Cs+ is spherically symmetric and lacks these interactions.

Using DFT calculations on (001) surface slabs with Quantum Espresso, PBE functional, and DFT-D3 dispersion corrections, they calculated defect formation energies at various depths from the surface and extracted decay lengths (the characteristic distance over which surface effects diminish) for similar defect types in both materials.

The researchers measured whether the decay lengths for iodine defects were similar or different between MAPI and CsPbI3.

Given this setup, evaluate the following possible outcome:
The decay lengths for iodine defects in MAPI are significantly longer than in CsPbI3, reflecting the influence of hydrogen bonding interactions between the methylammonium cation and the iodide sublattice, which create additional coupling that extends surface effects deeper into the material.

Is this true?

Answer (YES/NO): NO